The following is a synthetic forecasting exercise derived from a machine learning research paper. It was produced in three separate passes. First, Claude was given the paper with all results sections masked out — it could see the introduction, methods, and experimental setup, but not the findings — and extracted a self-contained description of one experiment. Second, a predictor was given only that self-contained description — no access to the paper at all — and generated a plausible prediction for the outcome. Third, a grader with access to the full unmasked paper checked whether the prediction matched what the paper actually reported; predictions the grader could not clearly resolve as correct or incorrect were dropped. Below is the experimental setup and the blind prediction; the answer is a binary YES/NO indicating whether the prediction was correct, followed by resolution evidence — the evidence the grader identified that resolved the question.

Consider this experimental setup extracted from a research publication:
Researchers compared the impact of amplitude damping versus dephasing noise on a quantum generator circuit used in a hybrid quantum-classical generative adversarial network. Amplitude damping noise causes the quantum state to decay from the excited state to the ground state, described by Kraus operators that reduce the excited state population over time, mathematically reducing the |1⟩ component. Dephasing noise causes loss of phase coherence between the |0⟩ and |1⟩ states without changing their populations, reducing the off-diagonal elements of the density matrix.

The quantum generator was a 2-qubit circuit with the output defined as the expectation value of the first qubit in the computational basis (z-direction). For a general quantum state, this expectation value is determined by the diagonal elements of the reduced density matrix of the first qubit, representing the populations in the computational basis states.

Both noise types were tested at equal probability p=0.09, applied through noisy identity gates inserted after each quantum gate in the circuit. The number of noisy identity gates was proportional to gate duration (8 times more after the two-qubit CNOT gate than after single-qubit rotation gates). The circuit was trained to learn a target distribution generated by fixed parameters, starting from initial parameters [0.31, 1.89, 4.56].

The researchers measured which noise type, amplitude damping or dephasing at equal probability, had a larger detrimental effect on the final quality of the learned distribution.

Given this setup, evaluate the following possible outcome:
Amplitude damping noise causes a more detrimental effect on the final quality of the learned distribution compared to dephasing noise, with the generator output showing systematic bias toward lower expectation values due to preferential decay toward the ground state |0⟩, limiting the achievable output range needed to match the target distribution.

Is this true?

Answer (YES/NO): NO